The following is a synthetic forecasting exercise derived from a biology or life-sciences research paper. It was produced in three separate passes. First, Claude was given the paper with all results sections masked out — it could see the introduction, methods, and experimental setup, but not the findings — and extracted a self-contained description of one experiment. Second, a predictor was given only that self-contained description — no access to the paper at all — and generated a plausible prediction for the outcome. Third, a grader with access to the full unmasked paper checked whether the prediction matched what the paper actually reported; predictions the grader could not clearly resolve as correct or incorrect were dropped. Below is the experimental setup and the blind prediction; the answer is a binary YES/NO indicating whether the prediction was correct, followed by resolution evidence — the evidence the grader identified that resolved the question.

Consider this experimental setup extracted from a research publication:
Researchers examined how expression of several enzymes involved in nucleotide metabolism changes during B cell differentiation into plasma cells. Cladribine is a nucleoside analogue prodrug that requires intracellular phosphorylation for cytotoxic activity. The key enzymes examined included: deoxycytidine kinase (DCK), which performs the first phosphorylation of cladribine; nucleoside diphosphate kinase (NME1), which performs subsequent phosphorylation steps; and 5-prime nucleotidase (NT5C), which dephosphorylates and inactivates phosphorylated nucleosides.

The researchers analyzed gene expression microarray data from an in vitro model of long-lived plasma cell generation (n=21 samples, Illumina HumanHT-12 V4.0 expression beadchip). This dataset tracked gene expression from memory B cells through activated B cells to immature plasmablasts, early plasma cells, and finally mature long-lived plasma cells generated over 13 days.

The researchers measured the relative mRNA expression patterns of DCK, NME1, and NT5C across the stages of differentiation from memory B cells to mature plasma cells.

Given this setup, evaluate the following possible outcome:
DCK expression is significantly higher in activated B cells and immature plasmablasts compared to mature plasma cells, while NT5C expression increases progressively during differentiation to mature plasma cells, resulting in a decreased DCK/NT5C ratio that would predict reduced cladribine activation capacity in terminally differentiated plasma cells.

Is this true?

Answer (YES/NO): NO